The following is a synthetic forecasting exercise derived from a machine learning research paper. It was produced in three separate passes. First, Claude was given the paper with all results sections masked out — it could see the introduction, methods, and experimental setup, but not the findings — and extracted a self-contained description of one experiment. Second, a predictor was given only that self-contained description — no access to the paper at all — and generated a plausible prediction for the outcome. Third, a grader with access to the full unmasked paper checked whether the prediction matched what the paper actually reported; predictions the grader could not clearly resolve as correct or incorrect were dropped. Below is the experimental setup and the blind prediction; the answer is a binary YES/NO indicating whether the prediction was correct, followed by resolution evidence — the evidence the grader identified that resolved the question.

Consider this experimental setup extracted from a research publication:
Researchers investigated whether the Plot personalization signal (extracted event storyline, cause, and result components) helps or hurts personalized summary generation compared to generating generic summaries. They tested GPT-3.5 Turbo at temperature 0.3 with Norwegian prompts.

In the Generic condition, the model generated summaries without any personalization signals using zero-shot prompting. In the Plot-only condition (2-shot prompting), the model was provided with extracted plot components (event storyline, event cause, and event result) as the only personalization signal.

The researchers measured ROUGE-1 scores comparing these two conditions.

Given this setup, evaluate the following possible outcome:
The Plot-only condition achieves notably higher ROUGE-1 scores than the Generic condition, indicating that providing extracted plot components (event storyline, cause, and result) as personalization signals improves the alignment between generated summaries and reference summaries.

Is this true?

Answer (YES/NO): NO